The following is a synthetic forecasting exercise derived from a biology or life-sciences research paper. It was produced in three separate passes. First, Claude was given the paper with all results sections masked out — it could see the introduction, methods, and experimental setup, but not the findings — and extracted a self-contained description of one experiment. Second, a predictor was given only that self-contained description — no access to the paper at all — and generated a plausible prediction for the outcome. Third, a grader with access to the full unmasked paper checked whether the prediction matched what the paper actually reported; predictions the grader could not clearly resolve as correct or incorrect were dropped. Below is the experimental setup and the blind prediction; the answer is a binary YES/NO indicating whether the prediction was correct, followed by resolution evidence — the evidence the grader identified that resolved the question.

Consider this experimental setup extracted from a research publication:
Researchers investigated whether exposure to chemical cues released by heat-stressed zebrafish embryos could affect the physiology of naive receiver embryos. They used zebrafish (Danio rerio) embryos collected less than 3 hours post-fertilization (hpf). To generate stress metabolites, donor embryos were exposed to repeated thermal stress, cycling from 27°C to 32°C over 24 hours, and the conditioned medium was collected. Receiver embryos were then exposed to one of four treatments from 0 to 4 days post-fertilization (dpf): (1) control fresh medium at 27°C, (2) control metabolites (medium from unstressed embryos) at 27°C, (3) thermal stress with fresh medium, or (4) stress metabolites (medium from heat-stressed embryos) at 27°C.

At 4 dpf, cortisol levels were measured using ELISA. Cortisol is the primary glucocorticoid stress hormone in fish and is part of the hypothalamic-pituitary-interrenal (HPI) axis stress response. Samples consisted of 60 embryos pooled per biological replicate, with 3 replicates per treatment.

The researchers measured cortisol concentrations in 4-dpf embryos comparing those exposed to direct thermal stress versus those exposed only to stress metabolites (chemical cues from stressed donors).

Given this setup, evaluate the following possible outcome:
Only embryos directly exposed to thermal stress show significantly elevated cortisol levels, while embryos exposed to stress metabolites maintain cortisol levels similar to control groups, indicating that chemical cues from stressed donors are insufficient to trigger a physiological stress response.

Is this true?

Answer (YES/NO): YES